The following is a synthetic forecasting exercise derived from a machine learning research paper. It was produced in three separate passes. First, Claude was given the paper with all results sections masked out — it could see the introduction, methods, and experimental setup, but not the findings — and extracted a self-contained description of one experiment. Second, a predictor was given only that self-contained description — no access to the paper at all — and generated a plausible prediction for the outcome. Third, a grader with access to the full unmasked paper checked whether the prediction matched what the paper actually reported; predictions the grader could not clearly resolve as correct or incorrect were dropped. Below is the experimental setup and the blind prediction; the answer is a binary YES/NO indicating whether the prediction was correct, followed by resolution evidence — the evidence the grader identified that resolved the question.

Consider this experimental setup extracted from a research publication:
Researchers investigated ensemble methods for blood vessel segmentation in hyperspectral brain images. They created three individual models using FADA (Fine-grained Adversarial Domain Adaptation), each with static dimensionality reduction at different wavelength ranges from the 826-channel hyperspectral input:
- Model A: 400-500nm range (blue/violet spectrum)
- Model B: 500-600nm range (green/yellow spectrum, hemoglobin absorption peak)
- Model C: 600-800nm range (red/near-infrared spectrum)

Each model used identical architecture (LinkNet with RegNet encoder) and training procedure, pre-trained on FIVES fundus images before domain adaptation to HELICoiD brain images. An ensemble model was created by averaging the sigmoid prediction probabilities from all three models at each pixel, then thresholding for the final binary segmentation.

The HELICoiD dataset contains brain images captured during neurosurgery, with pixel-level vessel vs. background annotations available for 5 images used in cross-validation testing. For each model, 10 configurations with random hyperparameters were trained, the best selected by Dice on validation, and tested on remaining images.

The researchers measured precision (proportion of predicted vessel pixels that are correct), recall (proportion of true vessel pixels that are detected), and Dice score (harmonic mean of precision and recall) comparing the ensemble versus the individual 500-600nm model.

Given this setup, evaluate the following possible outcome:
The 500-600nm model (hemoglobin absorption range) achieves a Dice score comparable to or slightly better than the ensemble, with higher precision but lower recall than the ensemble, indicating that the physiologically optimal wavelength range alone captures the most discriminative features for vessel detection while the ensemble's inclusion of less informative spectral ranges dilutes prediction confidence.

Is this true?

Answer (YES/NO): NO